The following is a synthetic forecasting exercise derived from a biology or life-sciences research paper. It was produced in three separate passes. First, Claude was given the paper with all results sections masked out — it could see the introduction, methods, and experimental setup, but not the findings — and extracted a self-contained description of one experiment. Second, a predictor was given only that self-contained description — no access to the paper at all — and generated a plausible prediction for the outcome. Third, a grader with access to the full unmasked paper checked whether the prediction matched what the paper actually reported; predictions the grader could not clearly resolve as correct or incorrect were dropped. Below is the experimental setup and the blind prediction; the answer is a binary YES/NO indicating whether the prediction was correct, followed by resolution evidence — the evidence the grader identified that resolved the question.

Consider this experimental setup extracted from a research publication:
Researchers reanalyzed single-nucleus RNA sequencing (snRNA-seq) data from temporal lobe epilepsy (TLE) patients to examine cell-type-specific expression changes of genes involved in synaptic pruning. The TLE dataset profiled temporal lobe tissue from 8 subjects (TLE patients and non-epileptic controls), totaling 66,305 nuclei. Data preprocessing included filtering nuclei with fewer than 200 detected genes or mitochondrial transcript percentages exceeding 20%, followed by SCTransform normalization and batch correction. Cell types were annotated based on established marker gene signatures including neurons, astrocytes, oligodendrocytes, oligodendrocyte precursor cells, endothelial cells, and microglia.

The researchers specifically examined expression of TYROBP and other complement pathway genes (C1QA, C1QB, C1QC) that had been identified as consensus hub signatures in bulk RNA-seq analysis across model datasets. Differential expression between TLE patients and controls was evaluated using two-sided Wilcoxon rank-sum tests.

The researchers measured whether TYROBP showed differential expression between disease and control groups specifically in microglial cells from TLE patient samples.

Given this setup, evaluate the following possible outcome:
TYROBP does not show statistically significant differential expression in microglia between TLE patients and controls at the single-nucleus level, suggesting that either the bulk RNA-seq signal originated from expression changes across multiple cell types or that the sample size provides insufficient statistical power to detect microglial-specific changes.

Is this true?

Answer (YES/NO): NO